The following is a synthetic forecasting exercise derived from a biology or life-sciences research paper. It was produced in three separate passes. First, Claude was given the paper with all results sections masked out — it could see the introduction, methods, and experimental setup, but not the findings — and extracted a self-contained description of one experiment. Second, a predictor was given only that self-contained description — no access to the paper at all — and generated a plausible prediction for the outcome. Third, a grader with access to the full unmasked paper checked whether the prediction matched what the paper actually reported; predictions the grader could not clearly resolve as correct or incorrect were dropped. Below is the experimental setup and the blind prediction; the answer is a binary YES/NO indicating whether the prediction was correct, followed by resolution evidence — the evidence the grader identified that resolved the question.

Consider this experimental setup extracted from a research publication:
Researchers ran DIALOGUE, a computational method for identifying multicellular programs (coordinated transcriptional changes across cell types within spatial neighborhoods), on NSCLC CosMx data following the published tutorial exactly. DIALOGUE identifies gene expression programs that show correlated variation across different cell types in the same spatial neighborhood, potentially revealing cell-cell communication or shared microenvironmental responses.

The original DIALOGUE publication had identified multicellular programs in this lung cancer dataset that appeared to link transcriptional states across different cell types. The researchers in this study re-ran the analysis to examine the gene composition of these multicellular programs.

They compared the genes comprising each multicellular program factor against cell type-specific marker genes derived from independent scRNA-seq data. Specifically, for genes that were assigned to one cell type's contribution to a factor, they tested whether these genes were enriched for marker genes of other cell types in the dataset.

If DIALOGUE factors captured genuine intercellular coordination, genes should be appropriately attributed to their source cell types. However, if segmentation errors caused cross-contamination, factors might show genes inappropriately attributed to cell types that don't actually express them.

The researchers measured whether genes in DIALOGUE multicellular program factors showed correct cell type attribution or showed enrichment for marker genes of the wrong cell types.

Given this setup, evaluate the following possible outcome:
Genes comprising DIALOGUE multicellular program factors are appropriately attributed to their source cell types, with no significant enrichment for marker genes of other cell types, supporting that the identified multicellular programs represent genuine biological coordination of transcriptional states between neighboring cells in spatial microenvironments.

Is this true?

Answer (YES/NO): NO